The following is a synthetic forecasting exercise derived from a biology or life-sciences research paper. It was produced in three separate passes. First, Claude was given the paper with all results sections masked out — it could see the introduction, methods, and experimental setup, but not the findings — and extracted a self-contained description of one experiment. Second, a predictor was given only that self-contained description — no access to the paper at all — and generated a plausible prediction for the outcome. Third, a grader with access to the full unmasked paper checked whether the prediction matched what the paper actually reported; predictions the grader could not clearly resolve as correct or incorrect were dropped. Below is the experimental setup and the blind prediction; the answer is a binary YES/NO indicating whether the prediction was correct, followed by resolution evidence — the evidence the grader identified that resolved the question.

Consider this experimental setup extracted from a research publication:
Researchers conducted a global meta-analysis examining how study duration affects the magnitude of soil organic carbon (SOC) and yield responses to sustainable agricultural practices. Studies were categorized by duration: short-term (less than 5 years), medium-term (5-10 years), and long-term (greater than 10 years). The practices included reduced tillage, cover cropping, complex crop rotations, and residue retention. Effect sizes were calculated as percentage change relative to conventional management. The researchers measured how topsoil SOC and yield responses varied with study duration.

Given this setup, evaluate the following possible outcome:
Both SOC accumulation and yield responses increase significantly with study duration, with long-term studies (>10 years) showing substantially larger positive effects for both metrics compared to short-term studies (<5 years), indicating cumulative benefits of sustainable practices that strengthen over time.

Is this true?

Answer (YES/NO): NO